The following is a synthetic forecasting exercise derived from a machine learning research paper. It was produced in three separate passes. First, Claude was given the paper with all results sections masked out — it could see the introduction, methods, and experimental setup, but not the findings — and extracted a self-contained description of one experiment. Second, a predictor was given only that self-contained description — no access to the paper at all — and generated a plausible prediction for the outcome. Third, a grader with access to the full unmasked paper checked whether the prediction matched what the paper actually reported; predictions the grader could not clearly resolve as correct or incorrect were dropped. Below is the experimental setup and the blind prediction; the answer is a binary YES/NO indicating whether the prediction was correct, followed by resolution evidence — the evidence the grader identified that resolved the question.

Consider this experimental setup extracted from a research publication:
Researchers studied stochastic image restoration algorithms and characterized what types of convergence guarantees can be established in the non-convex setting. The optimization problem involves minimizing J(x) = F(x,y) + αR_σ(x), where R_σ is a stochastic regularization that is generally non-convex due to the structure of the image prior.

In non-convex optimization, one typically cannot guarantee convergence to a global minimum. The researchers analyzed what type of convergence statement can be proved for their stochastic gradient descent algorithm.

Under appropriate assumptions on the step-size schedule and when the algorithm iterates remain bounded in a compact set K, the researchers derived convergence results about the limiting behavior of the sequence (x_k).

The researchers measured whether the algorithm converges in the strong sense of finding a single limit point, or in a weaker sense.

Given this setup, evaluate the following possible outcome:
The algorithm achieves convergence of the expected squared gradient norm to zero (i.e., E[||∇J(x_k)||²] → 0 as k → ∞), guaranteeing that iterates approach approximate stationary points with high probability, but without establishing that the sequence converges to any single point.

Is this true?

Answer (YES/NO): NO